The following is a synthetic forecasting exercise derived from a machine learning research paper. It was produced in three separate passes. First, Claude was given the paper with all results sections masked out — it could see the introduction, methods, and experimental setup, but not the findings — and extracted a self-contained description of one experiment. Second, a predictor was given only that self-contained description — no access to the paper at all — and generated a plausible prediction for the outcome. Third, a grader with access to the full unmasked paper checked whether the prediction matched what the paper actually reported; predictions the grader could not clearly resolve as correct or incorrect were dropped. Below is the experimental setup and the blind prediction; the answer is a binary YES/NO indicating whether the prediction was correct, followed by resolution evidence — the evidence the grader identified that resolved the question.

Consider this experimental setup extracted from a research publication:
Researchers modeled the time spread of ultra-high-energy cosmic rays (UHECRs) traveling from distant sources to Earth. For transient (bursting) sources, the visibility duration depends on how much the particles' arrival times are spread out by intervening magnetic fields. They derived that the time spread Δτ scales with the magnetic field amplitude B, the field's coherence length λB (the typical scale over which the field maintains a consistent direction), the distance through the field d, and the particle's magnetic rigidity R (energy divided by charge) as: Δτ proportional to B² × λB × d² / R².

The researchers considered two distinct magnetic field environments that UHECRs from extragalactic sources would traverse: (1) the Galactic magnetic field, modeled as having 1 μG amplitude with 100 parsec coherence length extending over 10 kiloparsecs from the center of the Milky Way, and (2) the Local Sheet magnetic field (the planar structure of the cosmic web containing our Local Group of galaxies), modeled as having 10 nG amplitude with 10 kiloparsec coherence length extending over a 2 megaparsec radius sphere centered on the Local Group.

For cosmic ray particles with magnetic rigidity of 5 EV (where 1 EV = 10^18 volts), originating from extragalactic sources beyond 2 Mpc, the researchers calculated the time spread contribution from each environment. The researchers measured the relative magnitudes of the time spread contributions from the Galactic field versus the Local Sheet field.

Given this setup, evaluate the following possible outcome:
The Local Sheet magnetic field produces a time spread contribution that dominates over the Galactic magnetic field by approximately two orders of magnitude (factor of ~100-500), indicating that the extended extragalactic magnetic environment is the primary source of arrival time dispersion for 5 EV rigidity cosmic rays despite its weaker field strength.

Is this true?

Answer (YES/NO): YES